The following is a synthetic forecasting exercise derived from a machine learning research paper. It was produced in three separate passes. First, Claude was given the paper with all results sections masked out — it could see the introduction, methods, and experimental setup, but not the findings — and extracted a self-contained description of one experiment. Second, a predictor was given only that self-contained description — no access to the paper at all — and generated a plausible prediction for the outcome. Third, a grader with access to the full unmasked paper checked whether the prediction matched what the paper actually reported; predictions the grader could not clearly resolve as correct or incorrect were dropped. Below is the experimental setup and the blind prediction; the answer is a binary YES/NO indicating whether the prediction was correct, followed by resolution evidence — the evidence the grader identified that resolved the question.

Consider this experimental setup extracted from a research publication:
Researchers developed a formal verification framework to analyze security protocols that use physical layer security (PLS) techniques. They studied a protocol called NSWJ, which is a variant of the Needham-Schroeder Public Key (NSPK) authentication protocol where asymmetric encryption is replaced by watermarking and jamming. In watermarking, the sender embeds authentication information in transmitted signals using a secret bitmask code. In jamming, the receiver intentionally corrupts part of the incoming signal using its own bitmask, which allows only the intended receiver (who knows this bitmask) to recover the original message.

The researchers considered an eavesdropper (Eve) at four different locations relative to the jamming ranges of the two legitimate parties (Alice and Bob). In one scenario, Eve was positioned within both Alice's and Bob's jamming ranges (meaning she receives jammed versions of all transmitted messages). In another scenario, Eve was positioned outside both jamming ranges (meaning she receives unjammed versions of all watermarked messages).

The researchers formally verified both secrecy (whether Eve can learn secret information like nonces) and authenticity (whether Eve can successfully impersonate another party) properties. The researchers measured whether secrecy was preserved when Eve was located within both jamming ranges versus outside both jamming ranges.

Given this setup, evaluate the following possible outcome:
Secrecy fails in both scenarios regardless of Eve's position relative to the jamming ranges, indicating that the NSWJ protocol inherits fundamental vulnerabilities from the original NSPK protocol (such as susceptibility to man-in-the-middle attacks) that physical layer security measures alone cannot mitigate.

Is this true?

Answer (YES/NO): NO